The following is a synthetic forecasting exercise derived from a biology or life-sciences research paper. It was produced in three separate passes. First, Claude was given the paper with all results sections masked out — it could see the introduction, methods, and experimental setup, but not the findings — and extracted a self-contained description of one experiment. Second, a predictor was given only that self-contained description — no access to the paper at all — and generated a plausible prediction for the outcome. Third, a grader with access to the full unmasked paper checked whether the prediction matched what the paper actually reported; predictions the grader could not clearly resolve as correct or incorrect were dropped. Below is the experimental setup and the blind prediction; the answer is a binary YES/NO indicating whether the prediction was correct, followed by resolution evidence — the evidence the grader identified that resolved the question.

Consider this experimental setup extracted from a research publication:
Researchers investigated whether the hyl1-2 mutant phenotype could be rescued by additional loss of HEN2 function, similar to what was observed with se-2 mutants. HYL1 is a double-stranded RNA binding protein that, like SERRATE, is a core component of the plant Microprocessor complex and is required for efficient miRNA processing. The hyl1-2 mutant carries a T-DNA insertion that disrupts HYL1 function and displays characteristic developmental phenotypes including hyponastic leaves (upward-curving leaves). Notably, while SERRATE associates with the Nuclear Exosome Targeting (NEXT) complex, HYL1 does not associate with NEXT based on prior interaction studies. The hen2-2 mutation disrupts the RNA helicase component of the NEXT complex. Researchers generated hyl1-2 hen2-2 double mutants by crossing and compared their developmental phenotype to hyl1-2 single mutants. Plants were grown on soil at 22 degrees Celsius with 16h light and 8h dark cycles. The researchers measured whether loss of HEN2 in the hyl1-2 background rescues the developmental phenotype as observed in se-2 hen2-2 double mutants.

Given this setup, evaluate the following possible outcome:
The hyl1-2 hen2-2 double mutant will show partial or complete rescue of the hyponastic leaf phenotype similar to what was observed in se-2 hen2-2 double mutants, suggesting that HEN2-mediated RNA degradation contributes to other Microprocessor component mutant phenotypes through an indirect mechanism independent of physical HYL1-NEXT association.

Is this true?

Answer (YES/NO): YES